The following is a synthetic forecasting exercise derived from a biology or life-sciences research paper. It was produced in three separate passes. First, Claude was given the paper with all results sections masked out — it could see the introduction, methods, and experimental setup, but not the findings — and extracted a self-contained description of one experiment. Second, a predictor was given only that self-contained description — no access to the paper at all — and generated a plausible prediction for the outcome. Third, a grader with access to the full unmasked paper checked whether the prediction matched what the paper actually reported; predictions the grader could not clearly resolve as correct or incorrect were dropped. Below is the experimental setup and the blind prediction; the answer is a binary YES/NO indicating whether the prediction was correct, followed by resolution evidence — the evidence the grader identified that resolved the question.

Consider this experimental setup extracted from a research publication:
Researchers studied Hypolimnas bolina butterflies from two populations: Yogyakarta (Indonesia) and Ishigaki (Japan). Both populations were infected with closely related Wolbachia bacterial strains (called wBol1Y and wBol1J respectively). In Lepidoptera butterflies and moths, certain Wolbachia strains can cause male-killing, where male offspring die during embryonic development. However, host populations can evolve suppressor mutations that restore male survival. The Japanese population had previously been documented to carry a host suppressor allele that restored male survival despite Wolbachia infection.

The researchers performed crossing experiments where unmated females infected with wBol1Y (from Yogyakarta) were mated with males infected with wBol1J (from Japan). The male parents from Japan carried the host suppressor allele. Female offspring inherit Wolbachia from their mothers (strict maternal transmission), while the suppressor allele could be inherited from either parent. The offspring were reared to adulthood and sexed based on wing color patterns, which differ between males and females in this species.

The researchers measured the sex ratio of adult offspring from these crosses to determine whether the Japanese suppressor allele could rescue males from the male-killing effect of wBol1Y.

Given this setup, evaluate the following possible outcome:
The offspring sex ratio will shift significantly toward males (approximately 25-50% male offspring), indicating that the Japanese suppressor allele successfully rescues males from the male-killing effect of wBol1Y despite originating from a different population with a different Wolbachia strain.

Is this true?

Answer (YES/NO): NO